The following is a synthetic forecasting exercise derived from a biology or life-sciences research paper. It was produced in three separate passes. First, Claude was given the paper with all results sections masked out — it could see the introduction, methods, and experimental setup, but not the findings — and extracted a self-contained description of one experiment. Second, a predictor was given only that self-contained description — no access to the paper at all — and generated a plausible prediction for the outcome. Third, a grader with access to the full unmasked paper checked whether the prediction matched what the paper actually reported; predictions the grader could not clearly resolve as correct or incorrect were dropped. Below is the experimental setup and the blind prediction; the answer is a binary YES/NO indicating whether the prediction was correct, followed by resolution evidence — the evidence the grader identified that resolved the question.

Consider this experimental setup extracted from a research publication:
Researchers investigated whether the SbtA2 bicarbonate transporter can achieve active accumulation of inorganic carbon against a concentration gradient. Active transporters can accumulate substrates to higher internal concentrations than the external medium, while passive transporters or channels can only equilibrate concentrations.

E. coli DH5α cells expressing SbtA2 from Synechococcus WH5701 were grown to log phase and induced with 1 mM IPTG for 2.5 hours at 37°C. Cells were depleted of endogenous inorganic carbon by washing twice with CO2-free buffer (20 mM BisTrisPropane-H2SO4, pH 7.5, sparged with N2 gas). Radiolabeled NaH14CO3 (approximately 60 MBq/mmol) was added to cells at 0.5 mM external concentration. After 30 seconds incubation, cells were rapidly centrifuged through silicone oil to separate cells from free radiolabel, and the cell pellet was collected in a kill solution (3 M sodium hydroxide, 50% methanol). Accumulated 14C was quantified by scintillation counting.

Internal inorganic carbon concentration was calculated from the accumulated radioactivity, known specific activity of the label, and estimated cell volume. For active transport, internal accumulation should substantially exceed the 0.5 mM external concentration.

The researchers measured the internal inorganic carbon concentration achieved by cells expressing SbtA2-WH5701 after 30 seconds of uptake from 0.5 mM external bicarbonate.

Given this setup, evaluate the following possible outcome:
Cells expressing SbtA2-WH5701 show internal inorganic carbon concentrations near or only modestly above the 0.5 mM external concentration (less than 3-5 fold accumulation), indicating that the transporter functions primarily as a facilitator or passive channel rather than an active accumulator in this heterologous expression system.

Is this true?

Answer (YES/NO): NO